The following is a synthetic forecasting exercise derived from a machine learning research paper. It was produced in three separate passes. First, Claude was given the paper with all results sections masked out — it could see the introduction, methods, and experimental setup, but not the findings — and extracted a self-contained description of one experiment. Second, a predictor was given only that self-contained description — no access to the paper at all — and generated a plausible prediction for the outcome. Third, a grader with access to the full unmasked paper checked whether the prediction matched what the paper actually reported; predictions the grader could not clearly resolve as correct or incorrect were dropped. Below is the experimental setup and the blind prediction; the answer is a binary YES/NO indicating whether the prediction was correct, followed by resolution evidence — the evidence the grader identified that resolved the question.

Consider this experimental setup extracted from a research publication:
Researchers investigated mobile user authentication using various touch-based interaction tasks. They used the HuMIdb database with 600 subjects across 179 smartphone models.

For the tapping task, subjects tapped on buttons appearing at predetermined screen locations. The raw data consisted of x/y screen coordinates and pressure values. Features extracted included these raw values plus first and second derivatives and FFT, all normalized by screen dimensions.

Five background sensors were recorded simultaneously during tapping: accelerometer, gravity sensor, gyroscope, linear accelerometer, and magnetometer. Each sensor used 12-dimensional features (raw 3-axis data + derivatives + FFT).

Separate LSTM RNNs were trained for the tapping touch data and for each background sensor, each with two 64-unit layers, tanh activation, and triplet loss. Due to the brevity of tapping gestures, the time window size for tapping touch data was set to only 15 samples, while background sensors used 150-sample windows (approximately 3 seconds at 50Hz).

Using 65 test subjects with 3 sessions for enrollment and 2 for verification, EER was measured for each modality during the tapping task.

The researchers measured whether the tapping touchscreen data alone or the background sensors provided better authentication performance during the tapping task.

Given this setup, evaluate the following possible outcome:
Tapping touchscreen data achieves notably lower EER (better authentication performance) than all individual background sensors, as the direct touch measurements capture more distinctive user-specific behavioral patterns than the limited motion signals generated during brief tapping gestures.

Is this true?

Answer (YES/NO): NO